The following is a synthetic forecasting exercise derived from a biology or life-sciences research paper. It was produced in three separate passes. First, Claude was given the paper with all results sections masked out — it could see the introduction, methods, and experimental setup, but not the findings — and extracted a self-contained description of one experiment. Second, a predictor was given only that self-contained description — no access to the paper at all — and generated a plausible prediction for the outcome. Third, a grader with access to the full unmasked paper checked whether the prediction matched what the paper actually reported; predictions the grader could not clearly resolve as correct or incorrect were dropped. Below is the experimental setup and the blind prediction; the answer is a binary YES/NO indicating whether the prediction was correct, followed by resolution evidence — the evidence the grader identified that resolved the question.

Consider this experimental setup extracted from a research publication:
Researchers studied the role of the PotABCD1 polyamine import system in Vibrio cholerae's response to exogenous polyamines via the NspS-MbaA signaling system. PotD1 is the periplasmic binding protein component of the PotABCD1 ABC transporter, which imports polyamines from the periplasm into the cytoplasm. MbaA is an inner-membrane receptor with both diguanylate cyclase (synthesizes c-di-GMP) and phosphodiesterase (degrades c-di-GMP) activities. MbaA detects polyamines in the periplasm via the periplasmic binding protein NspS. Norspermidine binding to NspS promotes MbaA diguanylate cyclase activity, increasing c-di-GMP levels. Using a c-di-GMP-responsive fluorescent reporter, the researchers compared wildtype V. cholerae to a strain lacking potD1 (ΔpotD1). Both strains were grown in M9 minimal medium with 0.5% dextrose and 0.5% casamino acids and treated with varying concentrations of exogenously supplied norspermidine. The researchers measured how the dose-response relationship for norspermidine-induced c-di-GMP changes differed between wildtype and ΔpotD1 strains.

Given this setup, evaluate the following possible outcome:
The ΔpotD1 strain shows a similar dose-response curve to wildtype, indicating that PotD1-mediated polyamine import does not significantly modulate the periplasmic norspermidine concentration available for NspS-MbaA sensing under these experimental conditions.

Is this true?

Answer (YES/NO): NO